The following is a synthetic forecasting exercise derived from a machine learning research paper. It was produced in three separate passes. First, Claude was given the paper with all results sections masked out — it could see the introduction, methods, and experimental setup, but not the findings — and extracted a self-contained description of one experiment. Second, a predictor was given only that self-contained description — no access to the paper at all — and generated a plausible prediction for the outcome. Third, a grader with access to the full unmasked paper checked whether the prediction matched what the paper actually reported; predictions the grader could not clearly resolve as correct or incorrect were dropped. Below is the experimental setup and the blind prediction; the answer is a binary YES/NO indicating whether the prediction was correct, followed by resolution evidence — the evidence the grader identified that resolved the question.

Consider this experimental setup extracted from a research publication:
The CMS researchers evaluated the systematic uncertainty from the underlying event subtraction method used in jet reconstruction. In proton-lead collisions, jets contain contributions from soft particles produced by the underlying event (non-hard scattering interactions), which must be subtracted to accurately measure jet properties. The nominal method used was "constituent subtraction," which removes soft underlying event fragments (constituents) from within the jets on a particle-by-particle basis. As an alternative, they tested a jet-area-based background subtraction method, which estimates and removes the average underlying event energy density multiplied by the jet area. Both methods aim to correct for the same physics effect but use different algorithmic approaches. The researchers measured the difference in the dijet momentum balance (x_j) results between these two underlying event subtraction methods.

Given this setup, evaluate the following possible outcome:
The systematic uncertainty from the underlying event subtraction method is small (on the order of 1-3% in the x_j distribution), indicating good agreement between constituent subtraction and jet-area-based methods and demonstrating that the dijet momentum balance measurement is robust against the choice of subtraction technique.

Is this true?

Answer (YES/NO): YES